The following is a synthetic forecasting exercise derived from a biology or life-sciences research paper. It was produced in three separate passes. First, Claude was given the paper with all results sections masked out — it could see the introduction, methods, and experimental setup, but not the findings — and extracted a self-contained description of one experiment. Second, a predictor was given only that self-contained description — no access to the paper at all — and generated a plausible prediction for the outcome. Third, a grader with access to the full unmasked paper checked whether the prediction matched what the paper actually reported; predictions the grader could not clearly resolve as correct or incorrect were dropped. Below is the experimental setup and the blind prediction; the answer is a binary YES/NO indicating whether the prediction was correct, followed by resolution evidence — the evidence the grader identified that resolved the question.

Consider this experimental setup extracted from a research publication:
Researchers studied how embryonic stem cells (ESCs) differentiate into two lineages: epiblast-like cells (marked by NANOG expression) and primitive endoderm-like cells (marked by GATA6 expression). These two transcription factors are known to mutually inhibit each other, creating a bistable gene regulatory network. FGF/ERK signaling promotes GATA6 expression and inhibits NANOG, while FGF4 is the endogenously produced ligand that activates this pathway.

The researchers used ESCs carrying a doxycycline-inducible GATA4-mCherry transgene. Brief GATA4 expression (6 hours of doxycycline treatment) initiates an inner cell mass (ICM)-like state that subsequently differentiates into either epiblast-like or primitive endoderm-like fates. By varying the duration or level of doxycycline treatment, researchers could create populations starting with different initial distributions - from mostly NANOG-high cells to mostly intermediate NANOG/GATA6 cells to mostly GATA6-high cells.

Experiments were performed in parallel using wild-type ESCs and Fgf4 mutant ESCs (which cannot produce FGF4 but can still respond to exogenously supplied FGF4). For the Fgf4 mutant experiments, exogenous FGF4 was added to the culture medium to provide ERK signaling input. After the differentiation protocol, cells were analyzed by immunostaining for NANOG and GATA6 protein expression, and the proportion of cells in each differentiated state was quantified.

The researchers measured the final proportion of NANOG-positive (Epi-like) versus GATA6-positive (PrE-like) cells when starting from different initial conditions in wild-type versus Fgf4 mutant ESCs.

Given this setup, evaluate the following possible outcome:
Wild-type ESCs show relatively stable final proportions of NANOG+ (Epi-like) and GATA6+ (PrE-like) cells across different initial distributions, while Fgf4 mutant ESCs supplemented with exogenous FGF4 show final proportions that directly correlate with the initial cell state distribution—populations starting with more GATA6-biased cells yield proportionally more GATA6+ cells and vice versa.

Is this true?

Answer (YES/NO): YES